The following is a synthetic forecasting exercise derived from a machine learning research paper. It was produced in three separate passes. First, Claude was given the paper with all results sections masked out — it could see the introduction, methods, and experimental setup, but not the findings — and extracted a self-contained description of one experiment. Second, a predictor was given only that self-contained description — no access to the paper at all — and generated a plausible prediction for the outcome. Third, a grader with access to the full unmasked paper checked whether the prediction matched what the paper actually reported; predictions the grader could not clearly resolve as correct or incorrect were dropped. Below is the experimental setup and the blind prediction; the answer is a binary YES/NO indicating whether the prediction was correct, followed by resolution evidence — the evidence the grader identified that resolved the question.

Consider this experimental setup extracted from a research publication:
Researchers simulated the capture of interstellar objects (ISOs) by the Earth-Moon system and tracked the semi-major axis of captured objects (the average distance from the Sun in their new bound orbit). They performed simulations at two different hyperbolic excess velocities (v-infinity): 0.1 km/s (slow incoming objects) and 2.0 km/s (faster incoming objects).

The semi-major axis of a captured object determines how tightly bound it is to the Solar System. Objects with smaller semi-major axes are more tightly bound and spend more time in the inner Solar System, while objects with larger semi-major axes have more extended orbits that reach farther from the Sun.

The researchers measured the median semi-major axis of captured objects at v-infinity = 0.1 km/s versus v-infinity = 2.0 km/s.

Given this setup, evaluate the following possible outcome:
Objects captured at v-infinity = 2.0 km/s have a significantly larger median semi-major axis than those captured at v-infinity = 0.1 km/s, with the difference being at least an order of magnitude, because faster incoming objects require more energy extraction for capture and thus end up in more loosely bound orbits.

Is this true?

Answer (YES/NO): NO